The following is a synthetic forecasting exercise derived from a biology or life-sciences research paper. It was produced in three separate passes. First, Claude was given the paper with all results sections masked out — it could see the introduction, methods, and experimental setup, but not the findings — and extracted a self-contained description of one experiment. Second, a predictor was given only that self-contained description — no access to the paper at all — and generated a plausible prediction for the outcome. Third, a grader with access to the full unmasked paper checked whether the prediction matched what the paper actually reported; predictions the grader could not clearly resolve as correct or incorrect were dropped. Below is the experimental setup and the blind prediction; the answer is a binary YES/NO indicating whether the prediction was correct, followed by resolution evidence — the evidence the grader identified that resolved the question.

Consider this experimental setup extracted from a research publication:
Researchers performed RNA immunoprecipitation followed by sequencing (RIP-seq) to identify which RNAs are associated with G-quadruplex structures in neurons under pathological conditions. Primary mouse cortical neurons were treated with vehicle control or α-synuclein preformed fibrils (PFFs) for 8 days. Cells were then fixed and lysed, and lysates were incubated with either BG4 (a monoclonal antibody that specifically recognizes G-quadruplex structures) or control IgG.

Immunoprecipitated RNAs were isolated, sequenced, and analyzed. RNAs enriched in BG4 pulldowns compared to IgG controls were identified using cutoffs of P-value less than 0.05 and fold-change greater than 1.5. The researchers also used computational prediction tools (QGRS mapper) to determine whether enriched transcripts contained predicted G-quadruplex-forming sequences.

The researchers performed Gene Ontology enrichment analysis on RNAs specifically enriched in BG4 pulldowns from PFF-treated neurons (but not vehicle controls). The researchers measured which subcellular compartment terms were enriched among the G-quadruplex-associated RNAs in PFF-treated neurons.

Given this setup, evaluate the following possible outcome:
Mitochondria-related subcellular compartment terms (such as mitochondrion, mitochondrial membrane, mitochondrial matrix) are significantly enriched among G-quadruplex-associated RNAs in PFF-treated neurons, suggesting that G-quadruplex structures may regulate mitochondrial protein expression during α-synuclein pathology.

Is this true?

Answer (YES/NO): NO